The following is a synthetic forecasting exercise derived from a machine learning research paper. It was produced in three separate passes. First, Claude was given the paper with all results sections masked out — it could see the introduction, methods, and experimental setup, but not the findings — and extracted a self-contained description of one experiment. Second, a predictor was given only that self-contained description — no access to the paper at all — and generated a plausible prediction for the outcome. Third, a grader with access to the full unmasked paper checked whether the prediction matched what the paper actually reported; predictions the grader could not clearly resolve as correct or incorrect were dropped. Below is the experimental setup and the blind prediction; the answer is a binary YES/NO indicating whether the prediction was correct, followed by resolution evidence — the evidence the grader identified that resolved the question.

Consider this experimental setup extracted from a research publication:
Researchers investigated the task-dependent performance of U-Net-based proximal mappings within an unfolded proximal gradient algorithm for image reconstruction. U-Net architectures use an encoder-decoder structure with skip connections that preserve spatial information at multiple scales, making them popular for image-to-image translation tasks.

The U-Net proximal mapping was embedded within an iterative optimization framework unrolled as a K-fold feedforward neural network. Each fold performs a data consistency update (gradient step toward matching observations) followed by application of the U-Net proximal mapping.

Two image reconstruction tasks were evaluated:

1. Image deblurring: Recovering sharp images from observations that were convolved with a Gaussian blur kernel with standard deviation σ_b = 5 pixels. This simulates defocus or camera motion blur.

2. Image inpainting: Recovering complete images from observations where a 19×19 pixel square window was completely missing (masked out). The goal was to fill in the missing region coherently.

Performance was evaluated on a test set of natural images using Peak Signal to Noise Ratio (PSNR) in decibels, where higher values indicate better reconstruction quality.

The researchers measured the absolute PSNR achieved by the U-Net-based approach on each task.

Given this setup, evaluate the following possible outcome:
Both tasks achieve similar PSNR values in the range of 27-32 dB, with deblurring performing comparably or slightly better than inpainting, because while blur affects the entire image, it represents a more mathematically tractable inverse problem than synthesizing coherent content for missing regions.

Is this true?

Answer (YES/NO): NO